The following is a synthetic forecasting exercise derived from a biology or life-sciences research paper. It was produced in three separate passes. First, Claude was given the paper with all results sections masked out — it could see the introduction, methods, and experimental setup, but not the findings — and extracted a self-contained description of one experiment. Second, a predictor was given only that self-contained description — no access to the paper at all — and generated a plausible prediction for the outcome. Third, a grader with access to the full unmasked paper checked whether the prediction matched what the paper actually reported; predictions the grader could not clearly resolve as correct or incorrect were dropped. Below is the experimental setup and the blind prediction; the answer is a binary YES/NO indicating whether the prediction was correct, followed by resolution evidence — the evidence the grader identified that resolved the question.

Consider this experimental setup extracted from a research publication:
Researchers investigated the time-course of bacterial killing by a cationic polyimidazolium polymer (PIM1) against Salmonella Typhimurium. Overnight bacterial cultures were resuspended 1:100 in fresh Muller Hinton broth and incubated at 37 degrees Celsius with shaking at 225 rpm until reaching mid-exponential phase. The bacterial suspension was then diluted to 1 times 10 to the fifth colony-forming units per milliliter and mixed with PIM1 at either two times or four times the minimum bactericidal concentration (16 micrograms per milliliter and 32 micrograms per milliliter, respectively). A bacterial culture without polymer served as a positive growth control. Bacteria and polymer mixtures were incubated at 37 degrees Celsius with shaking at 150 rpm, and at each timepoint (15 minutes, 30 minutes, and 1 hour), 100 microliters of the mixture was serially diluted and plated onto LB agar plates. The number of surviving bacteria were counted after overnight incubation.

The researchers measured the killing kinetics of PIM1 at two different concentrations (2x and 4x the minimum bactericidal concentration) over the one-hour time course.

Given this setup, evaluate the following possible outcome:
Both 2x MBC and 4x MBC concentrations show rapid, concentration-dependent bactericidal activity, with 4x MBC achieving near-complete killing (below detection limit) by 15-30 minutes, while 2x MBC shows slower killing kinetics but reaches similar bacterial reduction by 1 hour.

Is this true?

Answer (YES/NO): YES